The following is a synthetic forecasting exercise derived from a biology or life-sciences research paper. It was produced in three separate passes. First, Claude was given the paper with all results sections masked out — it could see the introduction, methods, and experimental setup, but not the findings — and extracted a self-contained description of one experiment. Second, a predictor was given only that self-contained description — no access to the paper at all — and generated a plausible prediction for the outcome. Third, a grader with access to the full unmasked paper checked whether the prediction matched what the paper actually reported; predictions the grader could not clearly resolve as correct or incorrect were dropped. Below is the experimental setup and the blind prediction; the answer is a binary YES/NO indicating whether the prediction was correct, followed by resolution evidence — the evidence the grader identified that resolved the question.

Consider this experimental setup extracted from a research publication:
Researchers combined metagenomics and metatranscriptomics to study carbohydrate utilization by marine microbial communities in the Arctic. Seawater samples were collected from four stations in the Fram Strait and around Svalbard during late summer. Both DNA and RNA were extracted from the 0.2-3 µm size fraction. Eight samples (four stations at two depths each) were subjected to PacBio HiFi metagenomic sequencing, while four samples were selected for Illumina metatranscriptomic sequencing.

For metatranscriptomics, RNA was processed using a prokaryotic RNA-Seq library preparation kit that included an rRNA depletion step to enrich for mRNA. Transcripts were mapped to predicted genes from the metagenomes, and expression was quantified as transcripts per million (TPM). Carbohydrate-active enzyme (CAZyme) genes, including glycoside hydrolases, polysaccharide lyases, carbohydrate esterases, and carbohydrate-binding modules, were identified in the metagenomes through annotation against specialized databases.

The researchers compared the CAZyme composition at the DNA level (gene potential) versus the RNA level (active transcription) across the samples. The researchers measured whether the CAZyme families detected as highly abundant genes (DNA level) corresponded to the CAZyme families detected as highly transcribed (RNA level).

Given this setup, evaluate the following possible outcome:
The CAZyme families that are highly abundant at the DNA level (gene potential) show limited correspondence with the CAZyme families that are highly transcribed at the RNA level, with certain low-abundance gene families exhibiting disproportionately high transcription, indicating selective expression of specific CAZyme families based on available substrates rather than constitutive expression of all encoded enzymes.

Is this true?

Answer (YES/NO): NO